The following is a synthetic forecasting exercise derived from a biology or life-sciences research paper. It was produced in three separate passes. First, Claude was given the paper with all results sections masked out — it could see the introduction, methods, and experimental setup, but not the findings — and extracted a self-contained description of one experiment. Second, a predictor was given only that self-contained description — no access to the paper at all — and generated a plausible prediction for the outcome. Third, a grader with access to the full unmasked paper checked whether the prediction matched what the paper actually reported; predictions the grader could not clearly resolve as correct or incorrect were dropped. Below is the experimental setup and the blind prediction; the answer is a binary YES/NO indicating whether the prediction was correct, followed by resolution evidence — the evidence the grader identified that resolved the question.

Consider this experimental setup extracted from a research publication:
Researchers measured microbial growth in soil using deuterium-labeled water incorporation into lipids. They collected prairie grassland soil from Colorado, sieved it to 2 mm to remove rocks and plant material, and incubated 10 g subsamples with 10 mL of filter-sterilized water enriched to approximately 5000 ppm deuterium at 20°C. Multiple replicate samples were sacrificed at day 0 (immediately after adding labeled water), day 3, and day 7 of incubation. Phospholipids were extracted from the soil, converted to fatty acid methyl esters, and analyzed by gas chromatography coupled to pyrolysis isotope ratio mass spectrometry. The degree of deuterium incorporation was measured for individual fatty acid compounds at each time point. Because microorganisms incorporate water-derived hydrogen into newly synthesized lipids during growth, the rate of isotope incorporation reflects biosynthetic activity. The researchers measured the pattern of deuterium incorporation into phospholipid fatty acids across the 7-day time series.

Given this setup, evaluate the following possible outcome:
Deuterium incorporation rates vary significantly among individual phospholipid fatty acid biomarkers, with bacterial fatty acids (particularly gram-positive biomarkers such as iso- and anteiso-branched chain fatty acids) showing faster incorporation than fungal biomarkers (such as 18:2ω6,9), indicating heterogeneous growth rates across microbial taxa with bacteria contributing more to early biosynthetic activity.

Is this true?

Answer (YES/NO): YES